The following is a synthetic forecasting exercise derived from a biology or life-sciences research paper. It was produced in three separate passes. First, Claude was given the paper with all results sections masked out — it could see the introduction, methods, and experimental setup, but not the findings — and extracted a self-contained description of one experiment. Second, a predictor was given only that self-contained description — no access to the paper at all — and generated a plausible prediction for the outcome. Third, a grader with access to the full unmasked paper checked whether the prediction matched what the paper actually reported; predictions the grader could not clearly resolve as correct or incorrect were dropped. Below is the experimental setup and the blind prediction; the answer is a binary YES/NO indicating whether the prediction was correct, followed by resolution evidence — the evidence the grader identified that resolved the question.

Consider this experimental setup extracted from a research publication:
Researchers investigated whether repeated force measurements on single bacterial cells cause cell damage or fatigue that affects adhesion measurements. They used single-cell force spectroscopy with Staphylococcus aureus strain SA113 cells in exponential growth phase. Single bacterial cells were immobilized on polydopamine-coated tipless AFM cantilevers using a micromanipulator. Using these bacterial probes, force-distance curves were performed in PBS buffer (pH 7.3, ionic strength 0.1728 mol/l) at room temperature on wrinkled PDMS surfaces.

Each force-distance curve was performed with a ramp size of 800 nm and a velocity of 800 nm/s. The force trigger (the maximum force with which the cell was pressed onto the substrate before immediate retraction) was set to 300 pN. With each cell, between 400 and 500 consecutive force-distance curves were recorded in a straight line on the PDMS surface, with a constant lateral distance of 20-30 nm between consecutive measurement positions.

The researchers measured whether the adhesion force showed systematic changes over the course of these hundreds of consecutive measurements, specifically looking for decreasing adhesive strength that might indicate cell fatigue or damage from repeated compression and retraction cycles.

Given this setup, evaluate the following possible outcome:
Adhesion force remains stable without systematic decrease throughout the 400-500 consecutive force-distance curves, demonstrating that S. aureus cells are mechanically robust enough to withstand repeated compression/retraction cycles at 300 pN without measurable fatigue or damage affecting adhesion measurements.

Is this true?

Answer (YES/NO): YES